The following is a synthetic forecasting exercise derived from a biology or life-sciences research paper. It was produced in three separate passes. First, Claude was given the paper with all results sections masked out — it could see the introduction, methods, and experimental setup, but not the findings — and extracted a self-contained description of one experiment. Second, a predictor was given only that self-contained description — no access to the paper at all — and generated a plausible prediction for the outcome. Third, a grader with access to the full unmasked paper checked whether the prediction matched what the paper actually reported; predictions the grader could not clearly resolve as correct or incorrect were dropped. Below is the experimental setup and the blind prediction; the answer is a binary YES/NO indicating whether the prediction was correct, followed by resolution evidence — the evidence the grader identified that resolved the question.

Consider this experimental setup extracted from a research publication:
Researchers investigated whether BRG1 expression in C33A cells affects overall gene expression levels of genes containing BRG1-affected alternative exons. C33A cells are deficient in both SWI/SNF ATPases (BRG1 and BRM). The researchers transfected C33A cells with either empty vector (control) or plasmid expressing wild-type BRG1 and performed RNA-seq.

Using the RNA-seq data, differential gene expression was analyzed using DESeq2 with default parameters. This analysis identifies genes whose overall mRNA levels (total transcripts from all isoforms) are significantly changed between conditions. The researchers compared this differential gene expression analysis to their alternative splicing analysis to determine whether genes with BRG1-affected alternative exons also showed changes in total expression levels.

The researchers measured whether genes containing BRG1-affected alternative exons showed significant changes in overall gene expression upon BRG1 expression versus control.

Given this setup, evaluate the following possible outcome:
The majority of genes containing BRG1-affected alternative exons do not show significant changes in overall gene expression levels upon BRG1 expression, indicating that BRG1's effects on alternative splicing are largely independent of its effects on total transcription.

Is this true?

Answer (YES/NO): YES